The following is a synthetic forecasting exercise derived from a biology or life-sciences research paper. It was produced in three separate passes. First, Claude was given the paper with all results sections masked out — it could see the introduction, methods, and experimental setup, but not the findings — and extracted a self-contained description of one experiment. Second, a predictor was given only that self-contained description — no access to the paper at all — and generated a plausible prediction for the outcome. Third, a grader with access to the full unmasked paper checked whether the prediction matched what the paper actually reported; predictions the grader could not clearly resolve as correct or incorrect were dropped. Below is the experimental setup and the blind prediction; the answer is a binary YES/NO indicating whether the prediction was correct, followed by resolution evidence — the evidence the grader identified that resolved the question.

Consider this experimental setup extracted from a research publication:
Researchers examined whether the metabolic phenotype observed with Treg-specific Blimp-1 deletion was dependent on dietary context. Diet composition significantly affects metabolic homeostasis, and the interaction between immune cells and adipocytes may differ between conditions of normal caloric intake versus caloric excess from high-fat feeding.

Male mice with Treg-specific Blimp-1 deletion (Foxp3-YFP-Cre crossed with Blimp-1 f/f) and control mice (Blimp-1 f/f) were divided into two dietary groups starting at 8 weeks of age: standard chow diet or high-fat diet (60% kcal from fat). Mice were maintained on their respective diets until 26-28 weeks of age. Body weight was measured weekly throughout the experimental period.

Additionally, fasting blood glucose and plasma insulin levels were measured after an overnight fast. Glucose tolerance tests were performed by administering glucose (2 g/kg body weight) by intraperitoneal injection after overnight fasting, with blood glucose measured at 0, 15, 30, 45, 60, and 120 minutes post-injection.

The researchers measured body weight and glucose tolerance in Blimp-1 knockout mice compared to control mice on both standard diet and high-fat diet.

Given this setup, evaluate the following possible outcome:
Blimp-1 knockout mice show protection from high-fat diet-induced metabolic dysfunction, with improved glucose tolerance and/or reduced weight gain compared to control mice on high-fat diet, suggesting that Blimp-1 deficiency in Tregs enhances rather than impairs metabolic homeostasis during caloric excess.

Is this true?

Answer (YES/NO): YES